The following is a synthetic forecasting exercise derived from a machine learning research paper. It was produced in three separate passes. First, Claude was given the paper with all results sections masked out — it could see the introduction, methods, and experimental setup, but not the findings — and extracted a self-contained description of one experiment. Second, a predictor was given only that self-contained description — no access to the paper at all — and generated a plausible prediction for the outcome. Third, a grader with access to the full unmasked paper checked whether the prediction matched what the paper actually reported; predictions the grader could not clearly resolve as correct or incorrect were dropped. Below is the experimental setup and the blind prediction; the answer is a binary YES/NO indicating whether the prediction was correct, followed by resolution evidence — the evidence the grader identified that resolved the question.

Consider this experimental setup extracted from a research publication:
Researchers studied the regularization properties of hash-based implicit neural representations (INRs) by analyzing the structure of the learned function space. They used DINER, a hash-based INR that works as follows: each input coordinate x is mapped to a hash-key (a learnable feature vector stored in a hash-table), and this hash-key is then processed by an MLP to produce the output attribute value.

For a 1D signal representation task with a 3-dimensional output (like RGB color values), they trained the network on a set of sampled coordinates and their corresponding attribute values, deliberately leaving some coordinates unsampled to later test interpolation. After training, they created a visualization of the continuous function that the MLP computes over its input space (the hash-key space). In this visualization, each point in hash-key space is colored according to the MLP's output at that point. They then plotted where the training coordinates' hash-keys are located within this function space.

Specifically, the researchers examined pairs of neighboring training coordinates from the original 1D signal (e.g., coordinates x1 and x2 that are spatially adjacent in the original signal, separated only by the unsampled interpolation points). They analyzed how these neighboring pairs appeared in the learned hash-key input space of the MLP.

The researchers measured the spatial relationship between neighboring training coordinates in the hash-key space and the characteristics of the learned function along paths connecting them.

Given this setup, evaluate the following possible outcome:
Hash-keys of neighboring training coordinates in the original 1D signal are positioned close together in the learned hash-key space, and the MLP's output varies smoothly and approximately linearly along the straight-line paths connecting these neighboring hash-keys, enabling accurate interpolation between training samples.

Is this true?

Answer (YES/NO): NO